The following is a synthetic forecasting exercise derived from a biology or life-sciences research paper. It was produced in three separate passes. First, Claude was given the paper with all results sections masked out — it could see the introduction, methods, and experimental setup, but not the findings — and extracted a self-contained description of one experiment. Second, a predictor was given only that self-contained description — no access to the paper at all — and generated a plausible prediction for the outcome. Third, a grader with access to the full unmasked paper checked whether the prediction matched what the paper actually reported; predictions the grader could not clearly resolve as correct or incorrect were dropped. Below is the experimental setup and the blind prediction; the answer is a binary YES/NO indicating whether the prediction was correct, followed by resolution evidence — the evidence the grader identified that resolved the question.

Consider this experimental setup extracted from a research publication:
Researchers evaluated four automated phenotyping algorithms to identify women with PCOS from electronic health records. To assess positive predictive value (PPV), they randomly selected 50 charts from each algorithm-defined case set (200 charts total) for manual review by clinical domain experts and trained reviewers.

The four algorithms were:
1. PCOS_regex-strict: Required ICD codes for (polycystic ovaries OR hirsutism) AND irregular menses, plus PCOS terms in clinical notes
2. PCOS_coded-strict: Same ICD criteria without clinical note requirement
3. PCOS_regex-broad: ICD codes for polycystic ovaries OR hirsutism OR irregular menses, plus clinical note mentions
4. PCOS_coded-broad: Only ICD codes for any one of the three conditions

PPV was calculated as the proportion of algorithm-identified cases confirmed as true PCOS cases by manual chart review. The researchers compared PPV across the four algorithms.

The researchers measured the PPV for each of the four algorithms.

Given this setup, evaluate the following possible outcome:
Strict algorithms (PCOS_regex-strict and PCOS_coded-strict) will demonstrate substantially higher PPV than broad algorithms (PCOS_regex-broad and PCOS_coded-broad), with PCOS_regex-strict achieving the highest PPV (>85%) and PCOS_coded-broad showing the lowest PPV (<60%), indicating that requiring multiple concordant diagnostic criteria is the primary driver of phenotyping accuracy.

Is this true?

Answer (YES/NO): NO